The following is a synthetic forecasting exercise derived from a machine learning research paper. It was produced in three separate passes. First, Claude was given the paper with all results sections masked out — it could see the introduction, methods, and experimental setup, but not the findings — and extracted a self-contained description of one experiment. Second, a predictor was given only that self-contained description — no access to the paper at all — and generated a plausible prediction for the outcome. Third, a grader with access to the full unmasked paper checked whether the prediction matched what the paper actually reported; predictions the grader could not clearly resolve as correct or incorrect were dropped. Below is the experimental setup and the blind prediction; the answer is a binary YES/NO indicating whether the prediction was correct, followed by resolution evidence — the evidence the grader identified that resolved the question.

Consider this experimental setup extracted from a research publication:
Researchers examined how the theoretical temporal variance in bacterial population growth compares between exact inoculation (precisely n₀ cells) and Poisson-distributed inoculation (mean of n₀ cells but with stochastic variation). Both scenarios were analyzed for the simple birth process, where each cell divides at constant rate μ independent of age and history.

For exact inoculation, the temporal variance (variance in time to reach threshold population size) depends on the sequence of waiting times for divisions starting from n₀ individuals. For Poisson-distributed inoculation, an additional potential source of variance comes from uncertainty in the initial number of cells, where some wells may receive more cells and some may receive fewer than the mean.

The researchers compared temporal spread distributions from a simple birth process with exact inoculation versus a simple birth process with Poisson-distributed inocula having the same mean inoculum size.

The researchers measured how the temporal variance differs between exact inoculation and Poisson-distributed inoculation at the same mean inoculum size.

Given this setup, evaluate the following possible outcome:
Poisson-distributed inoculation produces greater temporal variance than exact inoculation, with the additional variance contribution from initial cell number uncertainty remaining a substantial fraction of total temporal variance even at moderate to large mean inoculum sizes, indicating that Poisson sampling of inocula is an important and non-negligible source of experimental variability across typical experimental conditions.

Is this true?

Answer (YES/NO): YES